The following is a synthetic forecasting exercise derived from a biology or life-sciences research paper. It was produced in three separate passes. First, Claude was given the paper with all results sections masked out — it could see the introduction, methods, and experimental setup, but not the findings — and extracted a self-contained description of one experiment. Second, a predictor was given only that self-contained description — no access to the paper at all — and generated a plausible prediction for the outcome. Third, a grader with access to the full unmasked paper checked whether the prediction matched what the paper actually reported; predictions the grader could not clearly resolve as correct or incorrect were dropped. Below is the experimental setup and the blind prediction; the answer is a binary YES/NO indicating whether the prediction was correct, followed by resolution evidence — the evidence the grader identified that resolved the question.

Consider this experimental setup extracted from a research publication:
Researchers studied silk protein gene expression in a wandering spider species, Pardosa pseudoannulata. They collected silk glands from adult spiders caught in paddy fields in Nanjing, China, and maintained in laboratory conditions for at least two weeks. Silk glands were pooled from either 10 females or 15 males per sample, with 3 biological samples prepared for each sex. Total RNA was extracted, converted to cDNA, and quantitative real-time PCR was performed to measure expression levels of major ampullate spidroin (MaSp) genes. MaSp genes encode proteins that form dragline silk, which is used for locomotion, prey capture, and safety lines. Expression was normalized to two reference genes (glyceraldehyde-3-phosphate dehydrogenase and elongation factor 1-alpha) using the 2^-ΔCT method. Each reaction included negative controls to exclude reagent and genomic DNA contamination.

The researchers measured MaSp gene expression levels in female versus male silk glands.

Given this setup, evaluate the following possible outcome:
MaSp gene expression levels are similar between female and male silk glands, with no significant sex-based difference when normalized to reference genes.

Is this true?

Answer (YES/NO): NO